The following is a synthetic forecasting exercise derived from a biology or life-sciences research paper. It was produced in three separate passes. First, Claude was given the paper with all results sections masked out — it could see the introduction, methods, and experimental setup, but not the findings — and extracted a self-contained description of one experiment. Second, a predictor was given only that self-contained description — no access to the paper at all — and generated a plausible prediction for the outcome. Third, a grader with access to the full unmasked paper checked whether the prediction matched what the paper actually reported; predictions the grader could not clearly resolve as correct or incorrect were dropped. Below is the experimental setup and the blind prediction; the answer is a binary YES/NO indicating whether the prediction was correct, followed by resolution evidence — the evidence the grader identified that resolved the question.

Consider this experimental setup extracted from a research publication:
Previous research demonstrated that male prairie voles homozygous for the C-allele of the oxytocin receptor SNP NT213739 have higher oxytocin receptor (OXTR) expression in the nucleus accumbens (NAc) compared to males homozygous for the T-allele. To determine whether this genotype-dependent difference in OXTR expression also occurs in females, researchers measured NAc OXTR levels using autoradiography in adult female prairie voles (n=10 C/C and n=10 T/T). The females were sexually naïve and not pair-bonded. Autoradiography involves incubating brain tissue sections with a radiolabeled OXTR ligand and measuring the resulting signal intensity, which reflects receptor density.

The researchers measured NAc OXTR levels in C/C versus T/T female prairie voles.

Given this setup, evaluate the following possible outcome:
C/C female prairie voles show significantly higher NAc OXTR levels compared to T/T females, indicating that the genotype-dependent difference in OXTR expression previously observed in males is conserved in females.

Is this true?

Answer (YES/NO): YES